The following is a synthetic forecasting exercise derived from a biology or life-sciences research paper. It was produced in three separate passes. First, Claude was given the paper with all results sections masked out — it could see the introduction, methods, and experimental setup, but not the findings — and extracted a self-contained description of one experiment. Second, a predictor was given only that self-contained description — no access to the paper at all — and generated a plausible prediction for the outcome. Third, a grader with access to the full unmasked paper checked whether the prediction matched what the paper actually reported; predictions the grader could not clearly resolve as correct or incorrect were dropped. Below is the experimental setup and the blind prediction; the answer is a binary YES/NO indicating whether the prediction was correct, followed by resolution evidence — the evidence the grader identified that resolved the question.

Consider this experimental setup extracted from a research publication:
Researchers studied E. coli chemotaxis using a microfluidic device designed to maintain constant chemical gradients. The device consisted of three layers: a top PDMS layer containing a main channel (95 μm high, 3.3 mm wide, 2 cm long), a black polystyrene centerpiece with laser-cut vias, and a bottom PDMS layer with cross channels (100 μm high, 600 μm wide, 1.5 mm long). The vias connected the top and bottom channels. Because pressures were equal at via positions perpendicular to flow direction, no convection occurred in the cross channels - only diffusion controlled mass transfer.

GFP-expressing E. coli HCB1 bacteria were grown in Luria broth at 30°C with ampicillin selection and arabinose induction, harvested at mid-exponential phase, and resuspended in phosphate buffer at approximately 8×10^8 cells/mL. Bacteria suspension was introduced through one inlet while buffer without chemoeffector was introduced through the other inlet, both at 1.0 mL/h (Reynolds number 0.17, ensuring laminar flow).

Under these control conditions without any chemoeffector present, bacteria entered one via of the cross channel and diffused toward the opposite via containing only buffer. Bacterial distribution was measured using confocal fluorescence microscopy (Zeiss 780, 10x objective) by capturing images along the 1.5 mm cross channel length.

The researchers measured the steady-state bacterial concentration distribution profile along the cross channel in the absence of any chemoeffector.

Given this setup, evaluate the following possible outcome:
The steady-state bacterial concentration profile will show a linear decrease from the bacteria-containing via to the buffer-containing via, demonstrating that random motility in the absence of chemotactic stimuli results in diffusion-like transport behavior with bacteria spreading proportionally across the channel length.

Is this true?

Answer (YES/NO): YES